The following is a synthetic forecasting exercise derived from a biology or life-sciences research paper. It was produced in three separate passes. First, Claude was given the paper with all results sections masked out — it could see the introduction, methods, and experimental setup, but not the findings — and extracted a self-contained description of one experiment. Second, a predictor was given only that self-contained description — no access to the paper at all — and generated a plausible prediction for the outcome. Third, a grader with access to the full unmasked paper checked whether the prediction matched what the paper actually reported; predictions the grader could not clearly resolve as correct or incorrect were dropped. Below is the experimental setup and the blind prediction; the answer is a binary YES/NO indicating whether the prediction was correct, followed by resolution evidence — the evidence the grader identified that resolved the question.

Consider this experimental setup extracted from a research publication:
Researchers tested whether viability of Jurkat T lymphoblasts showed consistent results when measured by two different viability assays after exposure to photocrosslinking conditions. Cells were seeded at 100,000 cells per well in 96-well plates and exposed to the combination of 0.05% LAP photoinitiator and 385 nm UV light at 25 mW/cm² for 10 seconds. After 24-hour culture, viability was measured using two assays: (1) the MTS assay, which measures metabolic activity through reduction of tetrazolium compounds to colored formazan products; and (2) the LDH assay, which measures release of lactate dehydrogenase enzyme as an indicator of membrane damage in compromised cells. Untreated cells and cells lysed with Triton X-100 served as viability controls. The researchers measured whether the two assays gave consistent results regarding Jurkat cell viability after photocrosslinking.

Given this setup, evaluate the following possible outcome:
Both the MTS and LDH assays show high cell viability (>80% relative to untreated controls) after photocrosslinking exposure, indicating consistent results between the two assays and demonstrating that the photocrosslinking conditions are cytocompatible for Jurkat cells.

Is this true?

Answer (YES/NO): NO